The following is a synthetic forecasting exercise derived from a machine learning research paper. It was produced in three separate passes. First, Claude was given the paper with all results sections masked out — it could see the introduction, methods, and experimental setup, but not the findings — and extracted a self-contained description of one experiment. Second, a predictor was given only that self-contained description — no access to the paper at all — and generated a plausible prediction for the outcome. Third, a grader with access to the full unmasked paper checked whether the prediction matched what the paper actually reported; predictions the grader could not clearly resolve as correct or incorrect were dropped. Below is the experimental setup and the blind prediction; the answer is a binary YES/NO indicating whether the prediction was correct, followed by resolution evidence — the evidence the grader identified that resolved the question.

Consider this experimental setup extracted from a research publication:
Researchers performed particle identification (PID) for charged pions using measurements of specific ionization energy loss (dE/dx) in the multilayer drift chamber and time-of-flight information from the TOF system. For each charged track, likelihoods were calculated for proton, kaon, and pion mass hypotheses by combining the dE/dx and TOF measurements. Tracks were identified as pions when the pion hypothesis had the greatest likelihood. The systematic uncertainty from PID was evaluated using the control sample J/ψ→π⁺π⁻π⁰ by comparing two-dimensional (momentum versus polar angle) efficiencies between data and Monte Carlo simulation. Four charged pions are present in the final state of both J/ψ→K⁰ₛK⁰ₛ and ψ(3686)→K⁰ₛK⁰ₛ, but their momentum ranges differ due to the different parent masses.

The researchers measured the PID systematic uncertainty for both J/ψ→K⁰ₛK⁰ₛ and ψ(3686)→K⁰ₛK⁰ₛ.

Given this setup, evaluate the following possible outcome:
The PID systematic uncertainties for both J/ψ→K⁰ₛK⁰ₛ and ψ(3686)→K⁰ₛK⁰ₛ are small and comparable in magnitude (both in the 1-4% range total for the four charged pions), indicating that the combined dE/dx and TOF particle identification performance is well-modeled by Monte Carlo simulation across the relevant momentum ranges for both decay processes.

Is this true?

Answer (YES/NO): YES